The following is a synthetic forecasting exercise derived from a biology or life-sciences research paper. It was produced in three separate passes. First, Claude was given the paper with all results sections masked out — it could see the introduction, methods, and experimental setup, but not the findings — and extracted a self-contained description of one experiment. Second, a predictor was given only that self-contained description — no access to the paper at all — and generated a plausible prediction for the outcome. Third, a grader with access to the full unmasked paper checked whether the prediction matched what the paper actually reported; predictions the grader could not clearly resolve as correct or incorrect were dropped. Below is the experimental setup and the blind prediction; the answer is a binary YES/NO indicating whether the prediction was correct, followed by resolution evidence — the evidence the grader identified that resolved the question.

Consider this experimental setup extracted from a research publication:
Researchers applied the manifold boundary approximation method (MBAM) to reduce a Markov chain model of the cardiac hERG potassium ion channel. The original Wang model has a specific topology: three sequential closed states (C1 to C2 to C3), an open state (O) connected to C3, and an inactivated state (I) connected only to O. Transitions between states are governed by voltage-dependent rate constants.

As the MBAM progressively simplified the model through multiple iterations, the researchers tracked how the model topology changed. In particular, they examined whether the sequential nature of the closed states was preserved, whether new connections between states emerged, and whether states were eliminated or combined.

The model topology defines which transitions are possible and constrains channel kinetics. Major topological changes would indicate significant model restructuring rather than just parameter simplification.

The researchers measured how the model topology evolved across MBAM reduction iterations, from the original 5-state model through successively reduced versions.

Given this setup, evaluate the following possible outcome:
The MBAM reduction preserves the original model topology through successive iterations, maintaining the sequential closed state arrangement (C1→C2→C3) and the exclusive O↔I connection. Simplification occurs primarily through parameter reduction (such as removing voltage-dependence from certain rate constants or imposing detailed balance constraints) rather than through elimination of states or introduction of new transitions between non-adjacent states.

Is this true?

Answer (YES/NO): NO